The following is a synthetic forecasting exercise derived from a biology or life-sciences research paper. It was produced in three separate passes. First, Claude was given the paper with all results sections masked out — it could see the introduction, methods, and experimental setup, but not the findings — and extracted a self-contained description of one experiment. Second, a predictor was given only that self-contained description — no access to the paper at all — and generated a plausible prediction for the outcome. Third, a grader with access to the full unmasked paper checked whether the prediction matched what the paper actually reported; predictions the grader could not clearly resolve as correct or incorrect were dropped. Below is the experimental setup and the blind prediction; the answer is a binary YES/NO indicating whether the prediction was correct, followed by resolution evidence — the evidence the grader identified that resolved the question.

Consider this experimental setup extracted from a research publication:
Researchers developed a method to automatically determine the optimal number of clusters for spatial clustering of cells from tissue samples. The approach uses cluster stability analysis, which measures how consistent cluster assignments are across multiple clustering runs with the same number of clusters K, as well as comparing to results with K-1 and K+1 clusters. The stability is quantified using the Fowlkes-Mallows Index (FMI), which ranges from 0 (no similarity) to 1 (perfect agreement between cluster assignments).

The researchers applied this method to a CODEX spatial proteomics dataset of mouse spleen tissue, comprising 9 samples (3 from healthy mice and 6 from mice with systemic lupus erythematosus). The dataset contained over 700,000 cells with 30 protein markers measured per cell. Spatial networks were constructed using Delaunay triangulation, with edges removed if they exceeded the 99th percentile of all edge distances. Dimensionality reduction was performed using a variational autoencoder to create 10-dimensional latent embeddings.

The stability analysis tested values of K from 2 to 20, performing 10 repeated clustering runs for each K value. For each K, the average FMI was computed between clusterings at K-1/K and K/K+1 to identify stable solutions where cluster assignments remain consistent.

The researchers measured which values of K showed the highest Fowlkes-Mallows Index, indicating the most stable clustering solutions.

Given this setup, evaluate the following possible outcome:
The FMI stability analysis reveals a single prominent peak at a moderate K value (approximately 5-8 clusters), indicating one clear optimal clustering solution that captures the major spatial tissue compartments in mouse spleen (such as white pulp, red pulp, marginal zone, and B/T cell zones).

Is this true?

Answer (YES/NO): NO